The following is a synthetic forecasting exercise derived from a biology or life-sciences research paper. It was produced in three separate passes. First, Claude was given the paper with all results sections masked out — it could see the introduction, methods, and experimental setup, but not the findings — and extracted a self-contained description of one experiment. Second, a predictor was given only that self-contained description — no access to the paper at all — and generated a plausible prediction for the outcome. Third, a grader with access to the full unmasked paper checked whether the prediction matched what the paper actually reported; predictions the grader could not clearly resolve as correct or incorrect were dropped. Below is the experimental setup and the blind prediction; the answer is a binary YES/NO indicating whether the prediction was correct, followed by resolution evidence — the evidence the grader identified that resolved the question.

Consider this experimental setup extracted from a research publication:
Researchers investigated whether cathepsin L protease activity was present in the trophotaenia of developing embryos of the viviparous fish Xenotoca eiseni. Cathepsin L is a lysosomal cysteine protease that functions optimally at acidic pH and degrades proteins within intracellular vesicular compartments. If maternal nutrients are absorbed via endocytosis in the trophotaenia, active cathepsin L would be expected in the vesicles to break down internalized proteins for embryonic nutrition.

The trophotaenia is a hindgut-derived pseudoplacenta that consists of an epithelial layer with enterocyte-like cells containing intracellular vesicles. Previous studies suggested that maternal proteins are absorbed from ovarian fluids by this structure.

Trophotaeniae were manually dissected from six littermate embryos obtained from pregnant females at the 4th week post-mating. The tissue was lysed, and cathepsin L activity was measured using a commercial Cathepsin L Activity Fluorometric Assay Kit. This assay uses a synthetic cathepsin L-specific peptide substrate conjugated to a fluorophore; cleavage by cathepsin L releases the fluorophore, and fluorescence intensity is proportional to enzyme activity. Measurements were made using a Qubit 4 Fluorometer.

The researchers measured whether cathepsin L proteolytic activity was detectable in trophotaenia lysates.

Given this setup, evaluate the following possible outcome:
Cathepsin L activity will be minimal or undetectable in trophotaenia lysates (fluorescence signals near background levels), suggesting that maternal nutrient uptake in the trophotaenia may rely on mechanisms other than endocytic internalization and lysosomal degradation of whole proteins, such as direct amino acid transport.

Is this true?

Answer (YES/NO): NO